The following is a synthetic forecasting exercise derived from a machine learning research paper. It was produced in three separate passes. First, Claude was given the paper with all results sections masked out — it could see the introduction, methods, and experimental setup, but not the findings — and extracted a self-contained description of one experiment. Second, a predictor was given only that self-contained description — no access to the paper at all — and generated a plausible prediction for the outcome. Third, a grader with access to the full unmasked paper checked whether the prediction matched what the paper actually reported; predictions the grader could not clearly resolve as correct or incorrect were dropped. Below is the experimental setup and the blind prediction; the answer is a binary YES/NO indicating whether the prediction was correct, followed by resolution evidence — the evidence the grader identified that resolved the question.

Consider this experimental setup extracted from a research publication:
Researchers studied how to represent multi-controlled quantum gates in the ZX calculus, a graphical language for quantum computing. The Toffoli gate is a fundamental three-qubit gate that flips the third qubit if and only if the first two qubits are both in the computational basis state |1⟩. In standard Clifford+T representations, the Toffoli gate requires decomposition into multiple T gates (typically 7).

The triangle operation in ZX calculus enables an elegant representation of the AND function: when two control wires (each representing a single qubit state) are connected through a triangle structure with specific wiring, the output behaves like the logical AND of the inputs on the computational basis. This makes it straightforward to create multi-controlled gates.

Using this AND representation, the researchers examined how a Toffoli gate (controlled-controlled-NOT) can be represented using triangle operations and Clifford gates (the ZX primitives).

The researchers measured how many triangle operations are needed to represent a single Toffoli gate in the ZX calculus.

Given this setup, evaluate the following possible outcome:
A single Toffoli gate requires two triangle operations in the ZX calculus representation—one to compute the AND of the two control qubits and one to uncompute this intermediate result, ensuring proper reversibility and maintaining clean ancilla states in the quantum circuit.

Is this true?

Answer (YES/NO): YES